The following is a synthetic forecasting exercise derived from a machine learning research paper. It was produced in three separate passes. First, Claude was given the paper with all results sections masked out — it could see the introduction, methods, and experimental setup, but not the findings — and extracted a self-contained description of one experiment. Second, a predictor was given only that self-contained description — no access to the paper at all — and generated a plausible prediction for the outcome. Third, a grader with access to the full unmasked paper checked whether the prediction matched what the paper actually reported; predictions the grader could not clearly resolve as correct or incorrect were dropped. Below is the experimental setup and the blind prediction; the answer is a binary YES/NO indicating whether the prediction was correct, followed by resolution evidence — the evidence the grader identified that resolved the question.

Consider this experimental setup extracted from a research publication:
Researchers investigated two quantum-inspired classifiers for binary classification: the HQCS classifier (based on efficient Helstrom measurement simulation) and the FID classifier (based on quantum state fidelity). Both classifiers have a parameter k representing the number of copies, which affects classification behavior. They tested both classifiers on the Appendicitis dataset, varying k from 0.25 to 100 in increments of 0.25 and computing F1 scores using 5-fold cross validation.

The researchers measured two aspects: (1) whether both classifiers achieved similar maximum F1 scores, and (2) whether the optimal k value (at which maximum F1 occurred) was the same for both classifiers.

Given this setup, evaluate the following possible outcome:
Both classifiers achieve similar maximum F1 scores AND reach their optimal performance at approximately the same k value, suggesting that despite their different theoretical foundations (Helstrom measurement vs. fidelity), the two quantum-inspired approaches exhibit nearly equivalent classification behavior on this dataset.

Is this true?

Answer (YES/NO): NO